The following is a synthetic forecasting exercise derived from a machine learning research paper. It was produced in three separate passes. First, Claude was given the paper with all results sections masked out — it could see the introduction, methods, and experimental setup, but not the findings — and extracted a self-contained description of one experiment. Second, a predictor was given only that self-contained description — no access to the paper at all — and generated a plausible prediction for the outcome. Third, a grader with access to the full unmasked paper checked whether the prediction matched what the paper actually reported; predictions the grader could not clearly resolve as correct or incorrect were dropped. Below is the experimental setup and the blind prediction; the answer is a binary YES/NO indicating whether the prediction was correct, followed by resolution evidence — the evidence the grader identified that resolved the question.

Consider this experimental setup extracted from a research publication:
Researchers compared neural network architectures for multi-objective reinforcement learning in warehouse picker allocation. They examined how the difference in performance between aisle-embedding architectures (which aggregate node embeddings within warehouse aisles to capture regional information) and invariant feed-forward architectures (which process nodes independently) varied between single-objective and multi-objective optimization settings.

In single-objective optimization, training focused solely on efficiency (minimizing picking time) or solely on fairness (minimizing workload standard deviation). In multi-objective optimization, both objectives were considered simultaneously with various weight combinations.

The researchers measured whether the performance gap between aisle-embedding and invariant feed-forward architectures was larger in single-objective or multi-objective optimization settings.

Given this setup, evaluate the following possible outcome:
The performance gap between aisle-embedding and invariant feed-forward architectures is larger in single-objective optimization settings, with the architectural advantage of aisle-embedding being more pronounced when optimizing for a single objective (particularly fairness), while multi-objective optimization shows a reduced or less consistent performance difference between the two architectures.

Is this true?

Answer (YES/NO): NO